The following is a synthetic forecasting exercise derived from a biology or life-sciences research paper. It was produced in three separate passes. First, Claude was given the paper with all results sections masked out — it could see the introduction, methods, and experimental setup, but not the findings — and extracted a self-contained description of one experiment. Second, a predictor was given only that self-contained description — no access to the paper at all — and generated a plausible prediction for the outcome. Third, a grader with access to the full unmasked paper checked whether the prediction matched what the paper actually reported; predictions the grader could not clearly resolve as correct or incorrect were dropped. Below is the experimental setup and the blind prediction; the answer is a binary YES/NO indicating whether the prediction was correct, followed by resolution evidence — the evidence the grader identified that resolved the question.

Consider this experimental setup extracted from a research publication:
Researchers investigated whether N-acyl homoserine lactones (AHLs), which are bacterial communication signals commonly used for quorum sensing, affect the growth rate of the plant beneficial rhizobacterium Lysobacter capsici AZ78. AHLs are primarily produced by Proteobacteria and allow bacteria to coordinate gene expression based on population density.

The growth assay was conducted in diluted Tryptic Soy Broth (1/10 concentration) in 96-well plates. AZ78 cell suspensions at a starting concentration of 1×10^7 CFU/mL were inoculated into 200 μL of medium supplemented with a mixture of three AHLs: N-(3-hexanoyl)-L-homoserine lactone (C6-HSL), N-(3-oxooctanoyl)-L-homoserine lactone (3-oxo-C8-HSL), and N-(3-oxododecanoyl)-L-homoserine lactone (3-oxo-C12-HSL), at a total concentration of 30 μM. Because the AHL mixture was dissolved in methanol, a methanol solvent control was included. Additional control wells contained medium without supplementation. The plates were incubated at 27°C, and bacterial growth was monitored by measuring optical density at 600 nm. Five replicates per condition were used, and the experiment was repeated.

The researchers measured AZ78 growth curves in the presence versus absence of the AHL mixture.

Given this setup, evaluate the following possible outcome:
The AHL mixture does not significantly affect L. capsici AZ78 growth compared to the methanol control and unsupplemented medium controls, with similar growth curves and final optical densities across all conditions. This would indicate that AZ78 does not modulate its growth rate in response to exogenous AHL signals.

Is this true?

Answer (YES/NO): YES